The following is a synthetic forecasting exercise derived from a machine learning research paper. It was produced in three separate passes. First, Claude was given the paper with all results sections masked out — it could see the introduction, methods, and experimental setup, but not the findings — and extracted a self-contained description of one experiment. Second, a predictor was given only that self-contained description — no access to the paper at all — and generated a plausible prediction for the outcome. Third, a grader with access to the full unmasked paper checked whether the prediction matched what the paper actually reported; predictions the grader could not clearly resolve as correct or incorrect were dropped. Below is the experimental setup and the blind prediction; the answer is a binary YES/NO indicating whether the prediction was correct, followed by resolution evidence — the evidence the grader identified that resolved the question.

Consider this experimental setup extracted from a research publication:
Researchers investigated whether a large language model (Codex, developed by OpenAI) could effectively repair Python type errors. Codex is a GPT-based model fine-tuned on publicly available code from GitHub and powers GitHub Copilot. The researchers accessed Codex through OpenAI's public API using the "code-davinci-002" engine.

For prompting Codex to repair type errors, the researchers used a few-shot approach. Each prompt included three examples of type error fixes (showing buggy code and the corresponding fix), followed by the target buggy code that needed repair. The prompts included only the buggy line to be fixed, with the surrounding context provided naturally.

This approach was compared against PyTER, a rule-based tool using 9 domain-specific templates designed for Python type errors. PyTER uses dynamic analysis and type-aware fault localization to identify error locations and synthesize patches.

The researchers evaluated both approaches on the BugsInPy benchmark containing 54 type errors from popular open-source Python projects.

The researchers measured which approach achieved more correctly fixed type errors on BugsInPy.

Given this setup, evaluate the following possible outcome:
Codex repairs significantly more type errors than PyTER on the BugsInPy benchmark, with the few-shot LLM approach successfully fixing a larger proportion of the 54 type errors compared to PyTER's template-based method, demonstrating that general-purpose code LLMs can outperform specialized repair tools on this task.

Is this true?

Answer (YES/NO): NO